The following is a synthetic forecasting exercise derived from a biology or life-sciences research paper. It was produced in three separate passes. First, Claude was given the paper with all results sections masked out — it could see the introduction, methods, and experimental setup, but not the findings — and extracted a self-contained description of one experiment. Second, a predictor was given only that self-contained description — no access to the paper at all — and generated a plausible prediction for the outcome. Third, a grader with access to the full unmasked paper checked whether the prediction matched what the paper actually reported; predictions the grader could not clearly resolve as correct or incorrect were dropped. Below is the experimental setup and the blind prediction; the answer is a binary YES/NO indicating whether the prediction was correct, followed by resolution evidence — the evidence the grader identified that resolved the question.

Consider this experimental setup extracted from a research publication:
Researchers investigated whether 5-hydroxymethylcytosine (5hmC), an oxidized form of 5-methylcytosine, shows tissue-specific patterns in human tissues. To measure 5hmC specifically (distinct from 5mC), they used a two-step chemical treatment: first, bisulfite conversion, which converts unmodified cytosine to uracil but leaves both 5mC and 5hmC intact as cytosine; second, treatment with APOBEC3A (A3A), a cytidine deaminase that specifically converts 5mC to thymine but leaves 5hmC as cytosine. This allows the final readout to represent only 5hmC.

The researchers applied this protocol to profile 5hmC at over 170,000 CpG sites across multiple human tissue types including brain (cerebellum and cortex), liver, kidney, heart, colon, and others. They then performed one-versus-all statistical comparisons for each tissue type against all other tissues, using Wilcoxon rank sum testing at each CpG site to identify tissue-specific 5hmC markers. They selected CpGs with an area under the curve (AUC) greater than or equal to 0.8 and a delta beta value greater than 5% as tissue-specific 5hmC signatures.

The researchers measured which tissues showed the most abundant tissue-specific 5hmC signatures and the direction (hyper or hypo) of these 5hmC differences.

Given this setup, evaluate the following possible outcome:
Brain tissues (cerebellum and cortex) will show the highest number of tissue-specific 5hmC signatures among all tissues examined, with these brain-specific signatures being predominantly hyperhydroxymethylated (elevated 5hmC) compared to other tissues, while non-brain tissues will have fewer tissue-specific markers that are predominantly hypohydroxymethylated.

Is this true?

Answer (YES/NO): NO